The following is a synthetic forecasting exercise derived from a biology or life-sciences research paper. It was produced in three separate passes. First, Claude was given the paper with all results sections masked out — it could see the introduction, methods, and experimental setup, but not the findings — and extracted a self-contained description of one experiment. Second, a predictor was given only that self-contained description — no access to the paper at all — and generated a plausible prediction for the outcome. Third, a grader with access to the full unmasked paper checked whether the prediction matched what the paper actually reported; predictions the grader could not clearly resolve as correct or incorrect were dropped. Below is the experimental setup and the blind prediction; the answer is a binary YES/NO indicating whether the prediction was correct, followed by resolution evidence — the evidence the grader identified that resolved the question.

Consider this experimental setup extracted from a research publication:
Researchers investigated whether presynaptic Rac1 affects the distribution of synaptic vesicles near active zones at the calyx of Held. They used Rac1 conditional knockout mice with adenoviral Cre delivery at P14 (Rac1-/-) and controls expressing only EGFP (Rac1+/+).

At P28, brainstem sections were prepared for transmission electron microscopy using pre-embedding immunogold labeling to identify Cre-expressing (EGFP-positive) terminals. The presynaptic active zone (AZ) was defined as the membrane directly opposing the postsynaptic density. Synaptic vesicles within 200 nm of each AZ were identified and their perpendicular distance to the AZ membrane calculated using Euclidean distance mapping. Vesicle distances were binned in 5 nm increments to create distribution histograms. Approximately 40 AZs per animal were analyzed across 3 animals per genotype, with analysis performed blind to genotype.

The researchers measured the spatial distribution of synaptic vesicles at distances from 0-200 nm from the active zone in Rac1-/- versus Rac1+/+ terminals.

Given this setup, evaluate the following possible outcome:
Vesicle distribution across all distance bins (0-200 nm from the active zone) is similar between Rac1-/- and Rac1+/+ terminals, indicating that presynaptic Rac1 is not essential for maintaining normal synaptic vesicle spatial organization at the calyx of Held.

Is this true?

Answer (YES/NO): YES